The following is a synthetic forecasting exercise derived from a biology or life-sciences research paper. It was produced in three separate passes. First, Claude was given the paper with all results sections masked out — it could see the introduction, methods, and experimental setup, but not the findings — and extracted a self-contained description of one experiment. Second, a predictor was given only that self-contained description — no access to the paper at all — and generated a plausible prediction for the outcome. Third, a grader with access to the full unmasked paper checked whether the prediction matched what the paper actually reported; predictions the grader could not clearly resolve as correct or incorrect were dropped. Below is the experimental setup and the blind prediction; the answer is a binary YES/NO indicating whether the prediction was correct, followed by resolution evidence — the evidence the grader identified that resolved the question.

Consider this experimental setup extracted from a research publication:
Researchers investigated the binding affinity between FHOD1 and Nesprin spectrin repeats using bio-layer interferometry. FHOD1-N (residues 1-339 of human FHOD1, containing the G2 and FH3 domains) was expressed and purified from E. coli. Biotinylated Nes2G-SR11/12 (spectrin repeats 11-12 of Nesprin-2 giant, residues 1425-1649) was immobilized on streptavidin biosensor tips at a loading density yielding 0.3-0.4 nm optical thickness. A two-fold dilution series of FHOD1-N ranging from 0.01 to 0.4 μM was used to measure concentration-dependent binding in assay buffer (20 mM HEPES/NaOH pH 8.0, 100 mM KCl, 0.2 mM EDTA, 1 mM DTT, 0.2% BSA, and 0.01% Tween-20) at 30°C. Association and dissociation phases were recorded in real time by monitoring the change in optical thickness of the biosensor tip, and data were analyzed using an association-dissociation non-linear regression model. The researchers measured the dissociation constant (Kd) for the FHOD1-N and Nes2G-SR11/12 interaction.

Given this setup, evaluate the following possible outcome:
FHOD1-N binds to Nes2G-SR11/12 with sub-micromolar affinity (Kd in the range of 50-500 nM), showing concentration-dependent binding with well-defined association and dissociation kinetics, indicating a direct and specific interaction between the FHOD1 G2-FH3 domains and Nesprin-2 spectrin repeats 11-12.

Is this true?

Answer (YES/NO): YES